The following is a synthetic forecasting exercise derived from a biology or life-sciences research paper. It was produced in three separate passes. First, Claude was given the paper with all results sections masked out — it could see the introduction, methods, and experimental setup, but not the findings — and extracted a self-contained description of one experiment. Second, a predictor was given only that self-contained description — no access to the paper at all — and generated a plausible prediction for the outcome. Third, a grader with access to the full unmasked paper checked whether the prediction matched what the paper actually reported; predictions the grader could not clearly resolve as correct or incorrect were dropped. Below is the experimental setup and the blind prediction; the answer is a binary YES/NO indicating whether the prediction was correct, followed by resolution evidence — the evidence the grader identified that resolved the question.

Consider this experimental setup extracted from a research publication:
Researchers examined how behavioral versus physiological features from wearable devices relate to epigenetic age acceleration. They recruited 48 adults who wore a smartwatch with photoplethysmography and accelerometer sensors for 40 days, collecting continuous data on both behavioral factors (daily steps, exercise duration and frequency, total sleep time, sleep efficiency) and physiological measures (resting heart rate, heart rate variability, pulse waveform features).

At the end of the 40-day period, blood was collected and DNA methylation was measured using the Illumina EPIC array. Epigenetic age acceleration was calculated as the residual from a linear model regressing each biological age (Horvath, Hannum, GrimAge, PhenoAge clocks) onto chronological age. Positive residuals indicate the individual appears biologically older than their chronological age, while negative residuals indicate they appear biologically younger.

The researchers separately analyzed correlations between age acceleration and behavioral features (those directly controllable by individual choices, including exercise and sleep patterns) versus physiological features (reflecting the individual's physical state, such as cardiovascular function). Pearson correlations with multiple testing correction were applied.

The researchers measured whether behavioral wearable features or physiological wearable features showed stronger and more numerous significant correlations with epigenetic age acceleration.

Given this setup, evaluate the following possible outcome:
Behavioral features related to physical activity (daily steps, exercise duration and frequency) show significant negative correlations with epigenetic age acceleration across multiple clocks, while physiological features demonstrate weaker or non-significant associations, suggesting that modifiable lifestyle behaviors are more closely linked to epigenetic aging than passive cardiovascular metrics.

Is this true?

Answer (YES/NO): NO